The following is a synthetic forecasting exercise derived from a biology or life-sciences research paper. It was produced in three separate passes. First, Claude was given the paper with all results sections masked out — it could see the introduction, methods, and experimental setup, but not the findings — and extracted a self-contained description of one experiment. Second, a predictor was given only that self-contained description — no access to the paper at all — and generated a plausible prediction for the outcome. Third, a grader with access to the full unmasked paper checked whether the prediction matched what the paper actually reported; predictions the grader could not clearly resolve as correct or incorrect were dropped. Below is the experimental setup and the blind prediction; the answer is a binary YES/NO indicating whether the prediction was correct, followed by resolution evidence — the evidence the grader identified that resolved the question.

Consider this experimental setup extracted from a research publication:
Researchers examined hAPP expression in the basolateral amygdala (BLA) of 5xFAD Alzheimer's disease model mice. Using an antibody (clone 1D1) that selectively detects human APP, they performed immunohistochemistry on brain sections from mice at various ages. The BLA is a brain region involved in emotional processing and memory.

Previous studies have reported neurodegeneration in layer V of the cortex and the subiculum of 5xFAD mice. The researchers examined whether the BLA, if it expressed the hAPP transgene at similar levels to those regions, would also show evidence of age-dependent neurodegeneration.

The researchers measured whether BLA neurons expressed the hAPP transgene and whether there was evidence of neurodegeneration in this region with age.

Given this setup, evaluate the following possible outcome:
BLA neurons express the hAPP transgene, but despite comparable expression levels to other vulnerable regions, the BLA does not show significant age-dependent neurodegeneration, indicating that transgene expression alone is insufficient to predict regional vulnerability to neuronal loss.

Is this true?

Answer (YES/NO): NO